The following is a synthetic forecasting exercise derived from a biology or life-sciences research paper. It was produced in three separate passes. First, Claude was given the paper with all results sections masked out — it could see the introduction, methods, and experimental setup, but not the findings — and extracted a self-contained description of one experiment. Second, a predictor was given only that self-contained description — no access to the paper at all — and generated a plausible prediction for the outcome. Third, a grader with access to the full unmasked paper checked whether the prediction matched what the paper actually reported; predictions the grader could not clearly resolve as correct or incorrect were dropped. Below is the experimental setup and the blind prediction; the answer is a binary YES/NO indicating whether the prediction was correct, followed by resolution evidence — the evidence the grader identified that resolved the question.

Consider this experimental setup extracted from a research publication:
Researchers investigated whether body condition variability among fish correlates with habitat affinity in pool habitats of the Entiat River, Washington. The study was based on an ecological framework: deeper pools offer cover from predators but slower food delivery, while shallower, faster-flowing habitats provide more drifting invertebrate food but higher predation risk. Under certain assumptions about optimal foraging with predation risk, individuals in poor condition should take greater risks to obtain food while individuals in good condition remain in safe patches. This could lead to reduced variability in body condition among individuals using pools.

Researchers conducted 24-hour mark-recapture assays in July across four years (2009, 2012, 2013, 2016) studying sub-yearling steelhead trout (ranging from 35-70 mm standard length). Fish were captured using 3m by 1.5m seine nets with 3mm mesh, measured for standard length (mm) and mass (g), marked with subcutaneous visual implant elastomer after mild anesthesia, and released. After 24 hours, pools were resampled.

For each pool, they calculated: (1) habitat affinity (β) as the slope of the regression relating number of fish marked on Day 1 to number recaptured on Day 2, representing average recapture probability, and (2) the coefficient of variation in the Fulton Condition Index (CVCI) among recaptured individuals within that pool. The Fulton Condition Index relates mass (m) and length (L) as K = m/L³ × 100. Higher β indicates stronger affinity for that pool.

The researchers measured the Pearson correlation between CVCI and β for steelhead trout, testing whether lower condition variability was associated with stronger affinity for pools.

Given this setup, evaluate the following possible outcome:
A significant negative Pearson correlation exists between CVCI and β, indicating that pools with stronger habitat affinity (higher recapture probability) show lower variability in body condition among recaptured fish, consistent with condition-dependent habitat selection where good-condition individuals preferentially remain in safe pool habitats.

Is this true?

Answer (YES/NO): NO